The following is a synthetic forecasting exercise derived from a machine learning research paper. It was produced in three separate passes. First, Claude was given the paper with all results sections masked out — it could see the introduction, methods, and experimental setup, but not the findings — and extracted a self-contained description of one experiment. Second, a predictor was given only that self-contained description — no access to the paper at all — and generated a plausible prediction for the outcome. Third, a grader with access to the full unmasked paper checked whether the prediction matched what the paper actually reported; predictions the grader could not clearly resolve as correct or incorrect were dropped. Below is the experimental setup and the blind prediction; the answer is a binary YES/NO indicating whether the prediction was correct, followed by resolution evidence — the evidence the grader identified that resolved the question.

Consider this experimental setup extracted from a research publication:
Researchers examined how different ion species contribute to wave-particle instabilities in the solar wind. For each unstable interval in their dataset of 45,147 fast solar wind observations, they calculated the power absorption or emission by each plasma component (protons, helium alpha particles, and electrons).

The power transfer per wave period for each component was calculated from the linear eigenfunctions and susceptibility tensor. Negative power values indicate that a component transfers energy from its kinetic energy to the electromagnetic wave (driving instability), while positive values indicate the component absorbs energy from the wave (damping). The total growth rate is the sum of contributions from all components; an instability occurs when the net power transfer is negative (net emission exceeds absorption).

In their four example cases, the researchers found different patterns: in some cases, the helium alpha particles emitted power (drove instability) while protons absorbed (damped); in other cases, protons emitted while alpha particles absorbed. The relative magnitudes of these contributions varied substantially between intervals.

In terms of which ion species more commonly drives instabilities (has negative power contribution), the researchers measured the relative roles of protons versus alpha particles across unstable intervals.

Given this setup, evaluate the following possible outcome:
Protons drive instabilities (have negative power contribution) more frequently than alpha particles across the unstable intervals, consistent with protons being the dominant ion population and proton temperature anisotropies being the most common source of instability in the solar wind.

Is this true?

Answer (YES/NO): YES